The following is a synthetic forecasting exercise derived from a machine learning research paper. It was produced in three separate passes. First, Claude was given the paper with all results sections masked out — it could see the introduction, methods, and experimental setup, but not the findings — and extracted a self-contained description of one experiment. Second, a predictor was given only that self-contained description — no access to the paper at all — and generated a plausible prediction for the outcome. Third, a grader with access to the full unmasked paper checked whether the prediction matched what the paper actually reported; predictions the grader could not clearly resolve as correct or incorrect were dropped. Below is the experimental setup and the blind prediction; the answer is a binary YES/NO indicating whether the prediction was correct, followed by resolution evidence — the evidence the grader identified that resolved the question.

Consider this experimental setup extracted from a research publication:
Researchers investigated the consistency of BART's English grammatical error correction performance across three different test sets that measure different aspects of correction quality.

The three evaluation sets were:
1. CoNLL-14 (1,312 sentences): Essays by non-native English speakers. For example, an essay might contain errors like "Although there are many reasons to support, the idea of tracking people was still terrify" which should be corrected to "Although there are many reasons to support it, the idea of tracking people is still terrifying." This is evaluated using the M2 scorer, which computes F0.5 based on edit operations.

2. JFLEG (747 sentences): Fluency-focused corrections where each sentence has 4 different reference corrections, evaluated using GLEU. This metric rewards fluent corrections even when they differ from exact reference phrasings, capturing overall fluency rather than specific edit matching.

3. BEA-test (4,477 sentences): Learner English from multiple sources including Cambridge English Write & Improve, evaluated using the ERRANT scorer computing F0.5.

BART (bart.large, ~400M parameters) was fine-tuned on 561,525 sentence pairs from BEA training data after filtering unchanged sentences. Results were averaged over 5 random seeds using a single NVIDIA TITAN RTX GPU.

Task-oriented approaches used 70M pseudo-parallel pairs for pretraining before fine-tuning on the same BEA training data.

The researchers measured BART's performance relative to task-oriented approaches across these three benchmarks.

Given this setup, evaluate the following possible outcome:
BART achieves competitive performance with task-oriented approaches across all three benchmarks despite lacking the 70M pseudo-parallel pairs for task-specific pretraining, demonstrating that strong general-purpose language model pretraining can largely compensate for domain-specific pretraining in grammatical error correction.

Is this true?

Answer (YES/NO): NO